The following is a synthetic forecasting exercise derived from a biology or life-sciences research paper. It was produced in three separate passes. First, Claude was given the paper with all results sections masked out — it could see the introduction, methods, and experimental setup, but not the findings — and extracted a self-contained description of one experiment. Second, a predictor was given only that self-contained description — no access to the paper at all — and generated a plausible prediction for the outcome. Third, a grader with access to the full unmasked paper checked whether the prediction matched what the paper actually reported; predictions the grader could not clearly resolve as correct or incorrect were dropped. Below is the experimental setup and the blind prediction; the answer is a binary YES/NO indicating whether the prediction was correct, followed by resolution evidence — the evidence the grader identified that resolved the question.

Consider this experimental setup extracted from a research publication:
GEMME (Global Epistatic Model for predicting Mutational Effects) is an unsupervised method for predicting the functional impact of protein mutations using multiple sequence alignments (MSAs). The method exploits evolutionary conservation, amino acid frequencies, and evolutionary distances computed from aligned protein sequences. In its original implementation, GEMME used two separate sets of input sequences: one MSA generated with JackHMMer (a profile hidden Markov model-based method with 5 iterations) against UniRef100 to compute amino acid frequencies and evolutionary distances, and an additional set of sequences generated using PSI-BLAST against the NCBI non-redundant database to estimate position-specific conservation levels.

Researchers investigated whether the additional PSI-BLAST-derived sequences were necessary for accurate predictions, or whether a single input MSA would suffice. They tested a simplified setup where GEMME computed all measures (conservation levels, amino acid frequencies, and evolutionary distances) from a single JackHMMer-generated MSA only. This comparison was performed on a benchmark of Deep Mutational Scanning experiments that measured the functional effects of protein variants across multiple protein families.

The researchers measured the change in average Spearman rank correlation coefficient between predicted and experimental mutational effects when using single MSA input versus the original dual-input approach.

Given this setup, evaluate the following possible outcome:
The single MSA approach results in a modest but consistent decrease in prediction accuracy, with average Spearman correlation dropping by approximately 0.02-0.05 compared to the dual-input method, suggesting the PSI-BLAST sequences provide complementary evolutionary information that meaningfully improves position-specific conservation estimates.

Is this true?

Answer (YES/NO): NO